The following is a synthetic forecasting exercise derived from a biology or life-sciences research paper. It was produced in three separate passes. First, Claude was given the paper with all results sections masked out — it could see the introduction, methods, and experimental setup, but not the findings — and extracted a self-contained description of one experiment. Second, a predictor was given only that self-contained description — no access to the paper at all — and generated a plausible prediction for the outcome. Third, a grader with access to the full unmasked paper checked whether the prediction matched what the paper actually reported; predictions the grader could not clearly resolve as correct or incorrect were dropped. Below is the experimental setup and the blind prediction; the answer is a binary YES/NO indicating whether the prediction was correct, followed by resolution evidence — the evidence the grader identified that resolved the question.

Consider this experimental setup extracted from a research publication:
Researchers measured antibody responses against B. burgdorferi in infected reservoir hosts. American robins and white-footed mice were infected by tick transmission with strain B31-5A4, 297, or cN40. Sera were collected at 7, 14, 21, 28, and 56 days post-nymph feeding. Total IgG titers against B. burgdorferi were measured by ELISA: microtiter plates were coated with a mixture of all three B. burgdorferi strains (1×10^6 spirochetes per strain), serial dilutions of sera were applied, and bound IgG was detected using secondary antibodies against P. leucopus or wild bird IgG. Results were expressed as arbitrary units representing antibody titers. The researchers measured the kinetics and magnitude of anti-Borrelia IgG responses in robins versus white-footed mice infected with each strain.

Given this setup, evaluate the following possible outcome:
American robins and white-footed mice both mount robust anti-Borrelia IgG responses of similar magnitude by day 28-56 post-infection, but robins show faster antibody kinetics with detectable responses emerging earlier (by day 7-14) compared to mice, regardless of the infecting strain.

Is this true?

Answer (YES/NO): NO